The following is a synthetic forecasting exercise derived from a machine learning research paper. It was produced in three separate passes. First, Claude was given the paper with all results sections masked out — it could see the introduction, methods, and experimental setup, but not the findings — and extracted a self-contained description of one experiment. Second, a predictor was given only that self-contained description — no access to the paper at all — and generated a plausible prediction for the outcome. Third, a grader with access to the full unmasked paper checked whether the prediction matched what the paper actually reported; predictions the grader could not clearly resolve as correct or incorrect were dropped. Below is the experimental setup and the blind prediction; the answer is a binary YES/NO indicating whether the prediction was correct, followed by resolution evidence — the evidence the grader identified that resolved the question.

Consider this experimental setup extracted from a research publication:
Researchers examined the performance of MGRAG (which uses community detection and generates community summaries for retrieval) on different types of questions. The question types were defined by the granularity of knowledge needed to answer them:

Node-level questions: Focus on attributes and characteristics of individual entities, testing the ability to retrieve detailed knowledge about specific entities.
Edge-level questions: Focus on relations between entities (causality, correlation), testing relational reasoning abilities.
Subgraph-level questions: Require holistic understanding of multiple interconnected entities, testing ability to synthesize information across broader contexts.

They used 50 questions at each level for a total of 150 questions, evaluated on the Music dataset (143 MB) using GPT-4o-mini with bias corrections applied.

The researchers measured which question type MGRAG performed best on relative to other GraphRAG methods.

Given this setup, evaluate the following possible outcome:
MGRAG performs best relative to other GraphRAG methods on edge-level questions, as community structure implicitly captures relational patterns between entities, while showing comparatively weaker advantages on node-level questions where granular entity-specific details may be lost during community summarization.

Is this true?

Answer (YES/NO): NO